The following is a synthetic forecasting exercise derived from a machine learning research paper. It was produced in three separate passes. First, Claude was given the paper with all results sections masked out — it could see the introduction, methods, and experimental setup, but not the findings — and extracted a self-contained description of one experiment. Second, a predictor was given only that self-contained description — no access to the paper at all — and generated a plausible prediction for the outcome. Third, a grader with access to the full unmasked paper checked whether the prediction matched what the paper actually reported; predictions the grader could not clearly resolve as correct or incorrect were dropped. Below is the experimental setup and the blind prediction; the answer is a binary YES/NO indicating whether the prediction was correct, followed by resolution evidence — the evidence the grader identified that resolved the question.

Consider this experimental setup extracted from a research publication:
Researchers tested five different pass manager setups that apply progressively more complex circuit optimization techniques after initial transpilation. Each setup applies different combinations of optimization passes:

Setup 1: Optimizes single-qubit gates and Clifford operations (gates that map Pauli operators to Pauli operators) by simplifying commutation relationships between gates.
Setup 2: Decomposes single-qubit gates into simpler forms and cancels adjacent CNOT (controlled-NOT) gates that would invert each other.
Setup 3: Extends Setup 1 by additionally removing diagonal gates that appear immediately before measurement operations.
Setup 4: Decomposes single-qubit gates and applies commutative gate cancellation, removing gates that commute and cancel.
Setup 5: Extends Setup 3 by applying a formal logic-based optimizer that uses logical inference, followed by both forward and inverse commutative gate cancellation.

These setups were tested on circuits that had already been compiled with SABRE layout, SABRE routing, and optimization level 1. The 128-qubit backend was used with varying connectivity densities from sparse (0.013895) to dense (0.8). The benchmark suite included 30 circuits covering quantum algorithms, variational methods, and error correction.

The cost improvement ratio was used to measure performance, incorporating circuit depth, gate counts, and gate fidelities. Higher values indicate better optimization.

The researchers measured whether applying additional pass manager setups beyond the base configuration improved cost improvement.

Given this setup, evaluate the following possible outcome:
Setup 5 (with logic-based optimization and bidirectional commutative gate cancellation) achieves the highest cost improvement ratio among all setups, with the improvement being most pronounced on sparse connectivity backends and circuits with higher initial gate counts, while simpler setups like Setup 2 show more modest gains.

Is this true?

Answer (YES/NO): NO